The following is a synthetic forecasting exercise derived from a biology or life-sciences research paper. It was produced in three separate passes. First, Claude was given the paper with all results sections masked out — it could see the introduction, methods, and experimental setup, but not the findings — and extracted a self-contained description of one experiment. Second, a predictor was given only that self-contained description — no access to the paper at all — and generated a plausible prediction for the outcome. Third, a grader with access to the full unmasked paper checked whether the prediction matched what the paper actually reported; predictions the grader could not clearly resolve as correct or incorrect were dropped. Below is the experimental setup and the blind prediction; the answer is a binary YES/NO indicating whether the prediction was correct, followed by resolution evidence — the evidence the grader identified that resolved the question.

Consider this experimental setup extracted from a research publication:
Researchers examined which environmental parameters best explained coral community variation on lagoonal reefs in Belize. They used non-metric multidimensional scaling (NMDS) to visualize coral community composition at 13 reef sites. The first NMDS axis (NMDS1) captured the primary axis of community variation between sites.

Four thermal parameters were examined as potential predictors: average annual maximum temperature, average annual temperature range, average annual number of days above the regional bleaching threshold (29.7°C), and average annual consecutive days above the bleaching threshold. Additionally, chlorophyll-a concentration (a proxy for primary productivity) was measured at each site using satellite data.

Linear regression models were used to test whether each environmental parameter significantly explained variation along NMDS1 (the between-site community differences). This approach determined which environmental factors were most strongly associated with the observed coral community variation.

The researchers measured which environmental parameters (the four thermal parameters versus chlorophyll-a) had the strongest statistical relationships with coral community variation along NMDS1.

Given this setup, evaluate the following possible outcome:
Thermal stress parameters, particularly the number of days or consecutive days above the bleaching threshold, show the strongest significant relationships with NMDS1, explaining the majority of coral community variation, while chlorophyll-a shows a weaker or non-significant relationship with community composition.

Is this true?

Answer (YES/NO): NO